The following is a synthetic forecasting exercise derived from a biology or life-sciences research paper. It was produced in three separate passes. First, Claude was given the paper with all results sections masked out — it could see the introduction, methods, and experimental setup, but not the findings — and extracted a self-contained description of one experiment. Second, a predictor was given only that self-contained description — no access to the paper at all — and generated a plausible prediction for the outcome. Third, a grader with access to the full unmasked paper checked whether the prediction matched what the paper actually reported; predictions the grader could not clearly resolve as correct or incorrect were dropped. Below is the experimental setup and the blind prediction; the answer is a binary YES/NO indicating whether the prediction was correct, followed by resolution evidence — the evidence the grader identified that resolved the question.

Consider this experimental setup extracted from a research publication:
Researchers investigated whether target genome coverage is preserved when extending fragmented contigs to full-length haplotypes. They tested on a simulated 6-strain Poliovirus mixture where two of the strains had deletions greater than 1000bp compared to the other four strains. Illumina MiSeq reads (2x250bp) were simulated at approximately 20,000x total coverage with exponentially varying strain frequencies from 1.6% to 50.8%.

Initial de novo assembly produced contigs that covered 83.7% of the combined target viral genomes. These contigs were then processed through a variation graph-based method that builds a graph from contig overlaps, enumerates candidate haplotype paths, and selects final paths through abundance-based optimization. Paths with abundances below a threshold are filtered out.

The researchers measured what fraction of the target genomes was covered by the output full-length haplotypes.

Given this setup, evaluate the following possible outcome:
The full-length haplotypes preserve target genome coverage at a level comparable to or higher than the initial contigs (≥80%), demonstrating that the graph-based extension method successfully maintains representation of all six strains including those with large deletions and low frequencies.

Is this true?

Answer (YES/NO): NO